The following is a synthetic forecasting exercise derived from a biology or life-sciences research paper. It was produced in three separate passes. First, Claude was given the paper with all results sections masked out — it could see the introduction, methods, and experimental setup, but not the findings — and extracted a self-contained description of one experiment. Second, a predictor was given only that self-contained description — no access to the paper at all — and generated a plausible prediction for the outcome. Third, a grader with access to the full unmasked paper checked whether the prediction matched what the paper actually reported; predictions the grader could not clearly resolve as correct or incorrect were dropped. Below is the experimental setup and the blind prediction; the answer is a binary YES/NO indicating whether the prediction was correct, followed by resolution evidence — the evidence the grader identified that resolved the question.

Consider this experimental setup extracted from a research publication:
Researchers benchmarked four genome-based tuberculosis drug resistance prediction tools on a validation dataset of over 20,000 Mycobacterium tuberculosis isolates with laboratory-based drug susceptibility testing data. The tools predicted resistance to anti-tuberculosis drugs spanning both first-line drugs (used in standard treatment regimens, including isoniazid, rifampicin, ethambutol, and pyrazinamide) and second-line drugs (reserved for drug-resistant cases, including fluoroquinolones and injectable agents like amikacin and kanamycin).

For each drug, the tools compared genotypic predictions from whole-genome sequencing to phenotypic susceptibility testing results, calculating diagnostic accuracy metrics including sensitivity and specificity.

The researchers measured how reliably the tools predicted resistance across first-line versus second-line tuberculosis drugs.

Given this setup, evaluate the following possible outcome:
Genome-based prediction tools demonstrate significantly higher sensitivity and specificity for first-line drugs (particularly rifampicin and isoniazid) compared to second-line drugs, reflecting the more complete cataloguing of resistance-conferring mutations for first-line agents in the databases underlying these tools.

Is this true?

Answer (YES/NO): NO